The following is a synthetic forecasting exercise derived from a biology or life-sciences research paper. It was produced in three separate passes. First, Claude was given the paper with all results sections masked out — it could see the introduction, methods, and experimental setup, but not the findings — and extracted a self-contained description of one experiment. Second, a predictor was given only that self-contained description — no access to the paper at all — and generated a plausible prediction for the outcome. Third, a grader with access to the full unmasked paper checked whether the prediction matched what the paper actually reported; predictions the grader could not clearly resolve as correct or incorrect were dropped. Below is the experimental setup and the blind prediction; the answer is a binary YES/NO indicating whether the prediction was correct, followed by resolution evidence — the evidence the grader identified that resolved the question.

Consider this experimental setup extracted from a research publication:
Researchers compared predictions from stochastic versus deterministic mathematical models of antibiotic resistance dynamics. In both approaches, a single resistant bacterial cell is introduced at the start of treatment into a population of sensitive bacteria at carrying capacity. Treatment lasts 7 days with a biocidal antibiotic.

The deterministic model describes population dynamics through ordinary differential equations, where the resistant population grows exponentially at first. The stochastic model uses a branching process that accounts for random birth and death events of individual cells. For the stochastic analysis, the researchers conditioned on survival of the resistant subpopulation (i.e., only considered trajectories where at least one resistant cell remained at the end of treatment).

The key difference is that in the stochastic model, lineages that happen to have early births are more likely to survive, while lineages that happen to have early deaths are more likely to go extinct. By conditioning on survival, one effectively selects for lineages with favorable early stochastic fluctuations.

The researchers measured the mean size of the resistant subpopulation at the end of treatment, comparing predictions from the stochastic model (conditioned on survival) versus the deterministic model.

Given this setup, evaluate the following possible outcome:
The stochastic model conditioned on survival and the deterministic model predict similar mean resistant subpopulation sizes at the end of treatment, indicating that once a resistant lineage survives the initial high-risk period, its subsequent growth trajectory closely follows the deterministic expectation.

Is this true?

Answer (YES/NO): NO